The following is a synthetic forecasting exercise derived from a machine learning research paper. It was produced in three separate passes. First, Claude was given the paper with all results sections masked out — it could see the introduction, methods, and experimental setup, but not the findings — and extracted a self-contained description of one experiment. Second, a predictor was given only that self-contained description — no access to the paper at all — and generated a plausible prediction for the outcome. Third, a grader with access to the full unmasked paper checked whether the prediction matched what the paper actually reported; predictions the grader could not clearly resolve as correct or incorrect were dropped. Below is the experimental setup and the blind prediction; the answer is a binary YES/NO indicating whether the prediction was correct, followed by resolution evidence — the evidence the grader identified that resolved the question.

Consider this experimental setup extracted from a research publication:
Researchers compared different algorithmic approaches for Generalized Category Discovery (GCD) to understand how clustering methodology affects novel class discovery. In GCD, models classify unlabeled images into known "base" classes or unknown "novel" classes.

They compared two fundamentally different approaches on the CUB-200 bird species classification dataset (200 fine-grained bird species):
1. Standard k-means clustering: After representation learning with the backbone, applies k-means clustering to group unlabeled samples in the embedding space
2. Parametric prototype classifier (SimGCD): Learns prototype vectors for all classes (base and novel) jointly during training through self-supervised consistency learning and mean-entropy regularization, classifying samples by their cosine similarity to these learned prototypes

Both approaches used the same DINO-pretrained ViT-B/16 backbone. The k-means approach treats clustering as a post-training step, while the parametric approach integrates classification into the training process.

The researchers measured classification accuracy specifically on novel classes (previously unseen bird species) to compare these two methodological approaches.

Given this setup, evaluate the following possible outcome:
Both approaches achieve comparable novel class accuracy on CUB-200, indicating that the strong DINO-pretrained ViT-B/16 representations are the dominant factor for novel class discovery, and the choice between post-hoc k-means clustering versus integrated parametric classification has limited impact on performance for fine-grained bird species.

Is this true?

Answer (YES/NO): NO